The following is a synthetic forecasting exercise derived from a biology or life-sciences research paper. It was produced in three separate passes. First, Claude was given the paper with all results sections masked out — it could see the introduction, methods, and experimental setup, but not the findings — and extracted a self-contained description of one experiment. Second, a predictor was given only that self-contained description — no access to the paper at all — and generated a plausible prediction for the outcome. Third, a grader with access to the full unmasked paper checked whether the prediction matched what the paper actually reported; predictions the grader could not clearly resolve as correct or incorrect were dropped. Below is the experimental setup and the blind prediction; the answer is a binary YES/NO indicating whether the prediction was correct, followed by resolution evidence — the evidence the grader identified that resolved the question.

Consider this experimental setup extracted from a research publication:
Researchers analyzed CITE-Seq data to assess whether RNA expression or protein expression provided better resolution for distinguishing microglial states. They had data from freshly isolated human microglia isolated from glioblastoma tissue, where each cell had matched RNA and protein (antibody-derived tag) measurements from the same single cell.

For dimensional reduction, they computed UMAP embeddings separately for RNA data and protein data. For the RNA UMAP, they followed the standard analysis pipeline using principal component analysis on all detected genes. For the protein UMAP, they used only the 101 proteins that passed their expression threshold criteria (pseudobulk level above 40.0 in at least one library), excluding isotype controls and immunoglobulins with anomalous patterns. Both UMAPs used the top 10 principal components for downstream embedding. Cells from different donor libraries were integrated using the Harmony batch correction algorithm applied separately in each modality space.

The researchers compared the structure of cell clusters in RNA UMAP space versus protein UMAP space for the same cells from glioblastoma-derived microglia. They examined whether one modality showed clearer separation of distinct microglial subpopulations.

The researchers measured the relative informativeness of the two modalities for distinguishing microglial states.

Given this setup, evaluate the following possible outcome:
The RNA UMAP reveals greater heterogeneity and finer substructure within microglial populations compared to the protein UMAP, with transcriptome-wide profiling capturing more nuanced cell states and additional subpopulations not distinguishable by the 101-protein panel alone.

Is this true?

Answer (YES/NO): NO